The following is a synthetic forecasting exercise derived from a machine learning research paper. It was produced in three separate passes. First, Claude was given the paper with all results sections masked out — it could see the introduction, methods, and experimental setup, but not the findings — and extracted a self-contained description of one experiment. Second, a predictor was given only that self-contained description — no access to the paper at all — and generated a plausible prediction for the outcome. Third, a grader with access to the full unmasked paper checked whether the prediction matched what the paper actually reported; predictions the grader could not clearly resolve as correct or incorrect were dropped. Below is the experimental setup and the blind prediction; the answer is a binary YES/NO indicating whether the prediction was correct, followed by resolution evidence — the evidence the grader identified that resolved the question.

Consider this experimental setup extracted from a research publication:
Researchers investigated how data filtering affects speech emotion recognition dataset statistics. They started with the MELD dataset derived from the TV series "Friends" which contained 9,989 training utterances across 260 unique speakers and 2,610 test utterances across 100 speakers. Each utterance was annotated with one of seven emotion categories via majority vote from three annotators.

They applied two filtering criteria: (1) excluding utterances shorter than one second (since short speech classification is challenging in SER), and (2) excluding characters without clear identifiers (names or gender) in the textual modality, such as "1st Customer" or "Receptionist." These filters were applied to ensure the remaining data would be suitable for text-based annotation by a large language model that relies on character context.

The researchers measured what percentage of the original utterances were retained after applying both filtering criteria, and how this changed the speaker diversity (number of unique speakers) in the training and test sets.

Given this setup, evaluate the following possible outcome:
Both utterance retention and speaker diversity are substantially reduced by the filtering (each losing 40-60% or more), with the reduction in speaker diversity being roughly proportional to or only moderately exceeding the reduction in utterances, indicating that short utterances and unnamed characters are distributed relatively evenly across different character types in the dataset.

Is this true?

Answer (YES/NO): NO